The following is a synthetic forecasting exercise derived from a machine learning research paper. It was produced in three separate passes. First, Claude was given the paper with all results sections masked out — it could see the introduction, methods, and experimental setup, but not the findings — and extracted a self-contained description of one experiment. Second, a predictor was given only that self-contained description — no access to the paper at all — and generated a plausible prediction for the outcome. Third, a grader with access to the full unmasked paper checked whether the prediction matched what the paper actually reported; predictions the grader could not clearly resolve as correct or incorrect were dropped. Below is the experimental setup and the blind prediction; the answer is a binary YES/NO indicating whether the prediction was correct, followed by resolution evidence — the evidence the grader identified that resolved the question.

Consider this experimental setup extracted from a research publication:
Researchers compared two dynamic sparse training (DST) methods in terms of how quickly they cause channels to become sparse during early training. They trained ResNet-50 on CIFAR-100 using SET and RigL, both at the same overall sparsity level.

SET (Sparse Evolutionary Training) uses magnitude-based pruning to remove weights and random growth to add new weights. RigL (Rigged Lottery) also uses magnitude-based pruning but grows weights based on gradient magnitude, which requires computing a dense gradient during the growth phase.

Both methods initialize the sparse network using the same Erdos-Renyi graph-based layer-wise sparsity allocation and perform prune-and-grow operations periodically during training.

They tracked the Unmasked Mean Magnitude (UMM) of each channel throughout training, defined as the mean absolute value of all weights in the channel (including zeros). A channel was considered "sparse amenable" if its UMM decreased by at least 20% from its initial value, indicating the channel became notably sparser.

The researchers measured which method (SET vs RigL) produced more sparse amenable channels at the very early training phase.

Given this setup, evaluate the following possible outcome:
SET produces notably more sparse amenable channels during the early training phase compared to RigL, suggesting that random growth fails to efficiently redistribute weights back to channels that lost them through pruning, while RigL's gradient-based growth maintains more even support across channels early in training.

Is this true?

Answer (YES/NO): NO